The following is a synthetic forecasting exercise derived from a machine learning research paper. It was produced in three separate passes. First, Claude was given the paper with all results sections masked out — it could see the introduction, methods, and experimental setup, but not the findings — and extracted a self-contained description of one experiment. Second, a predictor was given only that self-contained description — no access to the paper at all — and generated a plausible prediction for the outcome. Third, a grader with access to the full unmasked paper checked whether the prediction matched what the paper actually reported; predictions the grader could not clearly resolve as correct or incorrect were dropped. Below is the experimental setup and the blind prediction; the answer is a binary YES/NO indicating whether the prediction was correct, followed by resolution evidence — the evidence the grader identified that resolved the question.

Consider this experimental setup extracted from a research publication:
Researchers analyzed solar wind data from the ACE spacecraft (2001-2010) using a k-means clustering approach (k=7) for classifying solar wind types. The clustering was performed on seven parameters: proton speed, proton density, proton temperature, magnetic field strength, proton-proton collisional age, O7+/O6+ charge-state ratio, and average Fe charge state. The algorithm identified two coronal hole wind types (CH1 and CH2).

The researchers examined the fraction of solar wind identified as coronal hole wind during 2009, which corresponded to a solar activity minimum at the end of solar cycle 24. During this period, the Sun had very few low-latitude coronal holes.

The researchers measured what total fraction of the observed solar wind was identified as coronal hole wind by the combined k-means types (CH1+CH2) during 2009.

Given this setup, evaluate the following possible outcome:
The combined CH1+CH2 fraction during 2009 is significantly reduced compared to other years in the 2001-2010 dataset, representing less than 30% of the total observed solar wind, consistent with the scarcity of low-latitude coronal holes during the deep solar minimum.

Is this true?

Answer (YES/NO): YES